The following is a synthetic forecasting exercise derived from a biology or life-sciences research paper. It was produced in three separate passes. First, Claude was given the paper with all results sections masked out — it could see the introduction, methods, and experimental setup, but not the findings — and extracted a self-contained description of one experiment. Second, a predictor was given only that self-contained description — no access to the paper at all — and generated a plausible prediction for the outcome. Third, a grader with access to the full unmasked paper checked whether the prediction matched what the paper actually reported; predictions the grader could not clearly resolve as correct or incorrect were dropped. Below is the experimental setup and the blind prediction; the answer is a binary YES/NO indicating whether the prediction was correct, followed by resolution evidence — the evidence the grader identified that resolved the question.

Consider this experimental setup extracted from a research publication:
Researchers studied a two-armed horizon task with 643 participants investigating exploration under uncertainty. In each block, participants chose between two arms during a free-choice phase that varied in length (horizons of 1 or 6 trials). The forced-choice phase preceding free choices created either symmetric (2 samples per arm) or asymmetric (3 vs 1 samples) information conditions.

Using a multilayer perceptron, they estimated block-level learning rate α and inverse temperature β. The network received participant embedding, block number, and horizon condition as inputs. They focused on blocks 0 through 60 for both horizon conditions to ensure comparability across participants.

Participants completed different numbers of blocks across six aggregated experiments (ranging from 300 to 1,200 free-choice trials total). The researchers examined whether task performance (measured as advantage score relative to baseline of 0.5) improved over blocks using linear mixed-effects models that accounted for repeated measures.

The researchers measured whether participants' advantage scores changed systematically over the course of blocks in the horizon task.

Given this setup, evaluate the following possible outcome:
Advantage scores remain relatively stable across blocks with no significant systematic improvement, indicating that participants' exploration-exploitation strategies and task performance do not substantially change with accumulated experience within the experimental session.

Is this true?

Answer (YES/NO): NO